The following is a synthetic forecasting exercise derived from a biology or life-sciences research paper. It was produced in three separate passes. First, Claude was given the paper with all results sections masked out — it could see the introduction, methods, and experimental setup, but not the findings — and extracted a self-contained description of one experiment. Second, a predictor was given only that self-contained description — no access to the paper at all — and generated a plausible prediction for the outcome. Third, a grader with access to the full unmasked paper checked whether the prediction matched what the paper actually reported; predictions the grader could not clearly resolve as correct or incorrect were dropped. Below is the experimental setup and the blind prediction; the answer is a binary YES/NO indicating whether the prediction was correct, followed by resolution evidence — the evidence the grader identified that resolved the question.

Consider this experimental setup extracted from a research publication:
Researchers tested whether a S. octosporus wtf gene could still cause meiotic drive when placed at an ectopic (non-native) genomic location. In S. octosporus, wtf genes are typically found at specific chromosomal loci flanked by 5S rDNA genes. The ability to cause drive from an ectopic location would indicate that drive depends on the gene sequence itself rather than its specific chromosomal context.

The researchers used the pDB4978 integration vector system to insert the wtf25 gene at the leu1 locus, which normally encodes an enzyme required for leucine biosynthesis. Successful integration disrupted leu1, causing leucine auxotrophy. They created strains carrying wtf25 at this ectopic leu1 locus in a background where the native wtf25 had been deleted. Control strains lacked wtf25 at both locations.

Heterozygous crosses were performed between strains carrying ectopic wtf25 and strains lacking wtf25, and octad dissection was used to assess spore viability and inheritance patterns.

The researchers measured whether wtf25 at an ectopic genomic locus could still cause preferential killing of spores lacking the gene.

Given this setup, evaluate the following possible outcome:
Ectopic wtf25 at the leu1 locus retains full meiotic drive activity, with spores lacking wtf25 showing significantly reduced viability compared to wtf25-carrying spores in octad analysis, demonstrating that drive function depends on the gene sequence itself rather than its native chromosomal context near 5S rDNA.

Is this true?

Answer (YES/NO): YES